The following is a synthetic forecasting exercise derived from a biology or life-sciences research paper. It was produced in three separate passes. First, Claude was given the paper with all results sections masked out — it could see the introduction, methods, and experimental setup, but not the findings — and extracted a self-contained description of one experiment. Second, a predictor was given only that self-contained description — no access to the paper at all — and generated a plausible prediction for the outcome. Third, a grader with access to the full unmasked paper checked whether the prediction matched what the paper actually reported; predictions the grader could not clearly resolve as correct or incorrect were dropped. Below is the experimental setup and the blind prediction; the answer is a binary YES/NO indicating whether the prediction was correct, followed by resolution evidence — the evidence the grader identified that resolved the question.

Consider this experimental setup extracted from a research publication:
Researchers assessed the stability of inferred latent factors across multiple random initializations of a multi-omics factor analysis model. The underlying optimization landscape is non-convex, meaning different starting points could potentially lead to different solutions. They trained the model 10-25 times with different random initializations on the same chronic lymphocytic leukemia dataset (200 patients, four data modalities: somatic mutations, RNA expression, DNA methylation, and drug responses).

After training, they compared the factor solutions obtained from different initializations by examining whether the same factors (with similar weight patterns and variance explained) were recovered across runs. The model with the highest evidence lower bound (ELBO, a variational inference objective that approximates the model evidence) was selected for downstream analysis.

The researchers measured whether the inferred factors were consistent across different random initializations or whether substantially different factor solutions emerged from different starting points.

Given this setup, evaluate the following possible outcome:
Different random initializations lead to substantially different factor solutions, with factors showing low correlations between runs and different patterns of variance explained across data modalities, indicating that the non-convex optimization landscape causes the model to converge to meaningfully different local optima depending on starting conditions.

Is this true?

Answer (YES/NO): NO